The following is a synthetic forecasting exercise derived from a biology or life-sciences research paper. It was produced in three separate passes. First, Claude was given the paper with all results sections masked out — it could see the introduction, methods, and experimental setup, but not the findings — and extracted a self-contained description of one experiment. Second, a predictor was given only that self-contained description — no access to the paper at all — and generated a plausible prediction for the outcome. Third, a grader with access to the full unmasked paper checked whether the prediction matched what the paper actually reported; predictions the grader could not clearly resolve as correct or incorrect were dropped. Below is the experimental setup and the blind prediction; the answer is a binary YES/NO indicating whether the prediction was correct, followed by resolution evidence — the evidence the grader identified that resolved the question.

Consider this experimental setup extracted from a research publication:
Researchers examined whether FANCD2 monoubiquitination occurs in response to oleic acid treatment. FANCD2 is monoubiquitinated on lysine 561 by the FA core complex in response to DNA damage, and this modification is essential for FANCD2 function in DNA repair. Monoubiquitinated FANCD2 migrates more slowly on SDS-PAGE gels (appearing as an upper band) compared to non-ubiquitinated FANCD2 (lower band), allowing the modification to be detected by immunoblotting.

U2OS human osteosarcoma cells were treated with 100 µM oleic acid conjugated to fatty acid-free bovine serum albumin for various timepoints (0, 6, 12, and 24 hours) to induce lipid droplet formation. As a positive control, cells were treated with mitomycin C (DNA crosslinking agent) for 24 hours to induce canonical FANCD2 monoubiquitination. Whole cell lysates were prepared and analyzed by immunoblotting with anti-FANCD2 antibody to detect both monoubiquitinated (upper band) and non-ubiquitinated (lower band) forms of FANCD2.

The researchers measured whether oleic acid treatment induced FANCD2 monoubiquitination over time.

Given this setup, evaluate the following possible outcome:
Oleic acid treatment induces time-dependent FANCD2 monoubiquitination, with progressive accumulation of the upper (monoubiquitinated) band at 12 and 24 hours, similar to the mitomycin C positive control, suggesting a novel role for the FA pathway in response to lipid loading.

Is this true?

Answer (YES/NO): NO